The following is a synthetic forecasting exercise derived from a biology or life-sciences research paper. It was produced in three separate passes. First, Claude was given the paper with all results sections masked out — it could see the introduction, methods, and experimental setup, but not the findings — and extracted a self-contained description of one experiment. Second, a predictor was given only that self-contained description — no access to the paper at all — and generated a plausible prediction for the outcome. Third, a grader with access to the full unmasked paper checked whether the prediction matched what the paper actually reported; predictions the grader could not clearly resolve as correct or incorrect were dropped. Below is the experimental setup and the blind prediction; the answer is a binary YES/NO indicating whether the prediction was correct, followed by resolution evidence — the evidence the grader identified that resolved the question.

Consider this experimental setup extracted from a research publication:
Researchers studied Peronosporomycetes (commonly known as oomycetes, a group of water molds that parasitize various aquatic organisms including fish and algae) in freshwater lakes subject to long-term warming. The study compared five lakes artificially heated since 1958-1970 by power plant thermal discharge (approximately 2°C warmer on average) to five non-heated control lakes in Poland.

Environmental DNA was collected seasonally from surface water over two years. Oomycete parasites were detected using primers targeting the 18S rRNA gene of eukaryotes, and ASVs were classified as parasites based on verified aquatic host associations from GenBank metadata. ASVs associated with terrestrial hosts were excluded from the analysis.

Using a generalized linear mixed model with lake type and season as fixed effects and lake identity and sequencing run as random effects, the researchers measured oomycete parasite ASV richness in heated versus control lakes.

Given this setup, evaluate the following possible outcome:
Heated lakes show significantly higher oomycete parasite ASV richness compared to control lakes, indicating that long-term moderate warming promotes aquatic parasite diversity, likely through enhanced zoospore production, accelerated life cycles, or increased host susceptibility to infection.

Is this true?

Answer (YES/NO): NO